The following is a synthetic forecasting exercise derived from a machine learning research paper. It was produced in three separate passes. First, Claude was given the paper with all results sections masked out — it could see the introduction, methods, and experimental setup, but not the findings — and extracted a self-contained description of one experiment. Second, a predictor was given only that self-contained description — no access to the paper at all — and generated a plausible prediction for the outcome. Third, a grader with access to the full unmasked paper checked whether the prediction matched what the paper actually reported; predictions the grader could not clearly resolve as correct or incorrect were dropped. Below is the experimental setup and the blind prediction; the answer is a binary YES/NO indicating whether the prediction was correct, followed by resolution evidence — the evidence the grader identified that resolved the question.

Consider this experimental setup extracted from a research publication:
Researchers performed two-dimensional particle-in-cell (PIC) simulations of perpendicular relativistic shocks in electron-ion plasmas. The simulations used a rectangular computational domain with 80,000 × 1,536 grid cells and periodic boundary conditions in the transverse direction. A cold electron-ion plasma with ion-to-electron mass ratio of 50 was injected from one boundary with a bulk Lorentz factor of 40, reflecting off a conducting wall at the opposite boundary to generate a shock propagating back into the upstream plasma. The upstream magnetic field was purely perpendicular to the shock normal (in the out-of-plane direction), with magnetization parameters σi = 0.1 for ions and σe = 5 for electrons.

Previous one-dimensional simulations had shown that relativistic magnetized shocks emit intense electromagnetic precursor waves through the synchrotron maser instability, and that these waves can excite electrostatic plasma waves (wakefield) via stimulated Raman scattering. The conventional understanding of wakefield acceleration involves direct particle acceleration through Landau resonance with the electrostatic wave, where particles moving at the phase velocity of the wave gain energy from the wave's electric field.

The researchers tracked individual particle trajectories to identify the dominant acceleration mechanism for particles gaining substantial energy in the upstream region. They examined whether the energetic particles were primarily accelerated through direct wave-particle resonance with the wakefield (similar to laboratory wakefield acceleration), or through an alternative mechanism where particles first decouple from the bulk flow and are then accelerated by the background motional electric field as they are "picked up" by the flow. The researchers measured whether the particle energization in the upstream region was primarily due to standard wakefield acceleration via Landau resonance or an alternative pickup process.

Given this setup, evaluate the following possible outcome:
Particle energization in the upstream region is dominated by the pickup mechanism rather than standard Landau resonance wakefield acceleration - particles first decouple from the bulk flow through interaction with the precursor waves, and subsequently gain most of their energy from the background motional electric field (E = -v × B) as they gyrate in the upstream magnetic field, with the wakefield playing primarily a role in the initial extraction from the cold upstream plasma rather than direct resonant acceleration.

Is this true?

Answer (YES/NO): YES